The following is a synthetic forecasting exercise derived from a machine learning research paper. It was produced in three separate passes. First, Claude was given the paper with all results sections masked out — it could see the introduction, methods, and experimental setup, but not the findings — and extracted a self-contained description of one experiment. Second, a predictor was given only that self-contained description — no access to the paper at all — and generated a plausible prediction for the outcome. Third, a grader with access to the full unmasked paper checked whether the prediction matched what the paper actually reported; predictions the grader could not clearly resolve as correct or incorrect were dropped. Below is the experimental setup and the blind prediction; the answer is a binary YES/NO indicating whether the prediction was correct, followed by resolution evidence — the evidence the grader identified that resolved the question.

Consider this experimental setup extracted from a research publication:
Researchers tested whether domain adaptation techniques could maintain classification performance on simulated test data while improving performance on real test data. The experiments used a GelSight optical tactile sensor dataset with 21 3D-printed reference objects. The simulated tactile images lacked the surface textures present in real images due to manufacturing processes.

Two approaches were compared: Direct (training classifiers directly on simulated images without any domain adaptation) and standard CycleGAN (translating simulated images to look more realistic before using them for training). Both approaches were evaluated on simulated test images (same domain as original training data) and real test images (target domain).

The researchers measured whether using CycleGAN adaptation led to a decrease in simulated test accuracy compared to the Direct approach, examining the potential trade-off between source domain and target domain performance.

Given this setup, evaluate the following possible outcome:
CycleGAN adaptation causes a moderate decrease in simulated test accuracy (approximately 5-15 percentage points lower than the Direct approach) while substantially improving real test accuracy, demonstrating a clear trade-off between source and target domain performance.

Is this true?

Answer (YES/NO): NO